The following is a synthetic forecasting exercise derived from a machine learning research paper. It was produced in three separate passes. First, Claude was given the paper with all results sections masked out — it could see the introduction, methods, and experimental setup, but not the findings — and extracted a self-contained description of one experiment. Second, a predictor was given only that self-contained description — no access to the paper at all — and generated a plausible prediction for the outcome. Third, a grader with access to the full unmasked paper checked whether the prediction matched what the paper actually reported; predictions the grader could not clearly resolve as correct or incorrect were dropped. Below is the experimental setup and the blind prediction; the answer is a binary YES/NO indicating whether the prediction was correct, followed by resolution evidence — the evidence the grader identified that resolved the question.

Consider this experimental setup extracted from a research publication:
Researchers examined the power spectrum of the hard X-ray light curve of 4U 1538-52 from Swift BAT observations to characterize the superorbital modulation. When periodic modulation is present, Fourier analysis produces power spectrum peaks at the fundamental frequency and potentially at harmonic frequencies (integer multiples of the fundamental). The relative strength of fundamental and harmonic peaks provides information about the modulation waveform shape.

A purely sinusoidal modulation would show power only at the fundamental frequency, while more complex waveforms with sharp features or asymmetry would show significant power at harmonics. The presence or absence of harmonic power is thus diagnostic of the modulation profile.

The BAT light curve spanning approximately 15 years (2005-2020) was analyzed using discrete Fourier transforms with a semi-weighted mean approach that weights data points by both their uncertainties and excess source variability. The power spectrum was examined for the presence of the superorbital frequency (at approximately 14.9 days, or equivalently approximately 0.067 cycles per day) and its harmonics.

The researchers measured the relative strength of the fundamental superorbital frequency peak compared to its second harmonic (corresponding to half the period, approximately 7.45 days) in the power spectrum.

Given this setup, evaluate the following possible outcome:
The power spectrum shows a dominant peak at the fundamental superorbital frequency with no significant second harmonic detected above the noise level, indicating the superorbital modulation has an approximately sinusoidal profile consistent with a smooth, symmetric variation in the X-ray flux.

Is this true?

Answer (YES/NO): NO